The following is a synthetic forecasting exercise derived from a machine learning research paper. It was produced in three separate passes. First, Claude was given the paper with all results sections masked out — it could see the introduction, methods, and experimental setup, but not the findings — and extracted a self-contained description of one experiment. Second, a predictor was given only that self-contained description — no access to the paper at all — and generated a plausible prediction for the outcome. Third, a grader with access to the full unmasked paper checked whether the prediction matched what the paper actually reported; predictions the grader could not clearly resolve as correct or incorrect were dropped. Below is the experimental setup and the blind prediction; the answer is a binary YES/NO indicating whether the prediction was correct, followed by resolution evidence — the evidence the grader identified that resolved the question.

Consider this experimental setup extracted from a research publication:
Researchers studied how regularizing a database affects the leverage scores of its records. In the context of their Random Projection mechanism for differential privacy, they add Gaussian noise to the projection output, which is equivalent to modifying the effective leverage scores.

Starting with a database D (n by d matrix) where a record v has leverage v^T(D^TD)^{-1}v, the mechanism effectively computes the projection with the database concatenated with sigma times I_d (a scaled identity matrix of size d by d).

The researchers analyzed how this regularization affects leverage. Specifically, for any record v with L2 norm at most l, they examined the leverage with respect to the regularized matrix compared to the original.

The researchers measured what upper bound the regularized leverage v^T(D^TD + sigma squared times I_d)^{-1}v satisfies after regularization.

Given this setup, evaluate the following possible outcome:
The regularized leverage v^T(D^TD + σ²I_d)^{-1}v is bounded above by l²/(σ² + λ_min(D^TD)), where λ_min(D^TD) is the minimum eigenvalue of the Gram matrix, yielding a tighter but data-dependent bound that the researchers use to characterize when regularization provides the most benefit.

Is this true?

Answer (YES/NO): NO